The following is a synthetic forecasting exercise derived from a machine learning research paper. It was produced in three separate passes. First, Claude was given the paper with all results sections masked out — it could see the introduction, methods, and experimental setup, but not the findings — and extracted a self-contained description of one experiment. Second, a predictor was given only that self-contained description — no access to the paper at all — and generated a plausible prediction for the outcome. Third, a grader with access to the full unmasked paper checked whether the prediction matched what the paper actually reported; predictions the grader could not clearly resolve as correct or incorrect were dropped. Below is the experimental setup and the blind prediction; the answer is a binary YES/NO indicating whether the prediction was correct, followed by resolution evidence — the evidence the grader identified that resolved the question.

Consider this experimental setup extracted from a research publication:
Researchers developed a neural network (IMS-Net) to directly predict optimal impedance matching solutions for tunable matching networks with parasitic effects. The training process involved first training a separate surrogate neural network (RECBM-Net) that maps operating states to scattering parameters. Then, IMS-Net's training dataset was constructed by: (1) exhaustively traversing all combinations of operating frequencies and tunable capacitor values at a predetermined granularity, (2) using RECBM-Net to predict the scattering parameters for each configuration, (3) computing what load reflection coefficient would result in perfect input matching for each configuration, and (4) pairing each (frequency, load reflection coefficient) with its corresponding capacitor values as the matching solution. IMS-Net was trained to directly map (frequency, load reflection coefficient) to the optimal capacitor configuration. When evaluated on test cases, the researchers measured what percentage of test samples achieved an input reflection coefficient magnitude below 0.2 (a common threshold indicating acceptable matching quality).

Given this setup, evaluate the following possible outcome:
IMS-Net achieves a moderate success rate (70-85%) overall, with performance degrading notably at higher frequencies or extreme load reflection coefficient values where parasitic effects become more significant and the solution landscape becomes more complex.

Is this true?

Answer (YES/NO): NO